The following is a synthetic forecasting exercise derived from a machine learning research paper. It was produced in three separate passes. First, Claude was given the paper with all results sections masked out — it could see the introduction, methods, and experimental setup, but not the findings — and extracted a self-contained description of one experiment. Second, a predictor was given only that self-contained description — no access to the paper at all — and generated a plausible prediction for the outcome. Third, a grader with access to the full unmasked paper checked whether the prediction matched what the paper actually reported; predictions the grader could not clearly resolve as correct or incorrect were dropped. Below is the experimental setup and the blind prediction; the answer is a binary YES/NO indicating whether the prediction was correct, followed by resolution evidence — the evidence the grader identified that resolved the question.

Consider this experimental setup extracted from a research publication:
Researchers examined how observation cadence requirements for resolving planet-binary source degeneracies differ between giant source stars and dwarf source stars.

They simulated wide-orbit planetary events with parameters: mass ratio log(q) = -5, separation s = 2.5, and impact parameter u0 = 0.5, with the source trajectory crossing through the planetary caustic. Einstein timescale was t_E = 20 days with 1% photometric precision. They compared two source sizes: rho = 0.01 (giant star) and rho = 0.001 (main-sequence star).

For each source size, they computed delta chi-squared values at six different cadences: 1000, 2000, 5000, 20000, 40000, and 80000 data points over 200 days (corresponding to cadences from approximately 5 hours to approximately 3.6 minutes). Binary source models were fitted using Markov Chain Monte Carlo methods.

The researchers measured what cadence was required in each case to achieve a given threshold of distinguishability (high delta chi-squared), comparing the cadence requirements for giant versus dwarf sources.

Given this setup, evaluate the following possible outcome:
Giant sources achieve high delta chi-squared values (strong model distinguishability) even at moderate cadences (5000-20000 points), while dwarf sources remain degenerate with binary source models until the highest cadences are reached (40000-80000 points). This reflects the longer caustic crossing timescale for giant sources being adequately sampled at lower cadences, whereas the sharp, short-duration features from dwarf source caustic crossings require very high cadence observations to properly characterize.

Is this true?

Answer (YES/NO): NO